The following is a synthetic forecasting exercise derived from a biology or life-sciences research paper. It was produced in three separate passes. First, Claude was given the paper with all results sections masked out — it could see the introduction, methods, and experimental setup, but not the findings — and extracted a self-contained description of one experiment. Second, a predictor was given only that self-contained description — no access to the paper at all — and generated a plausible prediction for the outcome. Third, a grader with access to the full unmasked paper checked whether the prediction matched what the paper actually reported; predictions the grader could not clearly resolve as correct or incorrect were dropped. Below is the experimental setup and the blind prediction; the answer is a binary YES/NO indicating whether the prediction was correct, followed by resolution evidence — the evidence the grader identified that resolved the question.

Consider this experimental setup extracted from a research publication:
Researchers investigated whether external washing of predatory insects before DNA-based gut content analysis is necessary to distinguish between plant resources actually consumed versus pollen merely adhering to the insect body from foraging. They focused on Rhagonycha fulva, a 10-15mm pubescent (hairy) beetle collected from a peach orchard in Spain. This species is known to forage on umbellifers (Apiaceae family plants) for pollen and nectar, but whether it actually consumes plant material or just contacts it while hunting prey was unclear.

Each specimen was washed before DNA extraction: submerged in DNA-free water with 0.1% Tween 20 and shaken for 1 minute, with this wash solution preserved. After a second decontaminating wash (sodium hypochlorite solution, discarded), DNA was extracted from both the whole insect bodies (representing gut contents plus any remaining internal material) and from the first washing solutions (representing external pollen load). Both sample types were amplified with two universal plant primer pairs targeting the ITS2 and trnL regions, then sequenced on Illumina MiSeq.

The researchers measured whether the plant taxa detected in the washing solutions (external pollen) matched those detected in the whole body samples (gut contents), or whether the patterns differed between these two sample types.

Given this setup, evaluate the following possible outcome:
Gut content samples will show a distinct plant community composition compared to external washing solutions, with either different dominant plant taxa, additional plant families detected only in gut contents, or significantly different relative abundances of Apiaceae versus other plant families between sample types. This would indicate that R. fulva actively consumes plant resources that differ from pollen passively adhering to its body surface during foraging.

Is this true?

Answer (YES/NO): YES